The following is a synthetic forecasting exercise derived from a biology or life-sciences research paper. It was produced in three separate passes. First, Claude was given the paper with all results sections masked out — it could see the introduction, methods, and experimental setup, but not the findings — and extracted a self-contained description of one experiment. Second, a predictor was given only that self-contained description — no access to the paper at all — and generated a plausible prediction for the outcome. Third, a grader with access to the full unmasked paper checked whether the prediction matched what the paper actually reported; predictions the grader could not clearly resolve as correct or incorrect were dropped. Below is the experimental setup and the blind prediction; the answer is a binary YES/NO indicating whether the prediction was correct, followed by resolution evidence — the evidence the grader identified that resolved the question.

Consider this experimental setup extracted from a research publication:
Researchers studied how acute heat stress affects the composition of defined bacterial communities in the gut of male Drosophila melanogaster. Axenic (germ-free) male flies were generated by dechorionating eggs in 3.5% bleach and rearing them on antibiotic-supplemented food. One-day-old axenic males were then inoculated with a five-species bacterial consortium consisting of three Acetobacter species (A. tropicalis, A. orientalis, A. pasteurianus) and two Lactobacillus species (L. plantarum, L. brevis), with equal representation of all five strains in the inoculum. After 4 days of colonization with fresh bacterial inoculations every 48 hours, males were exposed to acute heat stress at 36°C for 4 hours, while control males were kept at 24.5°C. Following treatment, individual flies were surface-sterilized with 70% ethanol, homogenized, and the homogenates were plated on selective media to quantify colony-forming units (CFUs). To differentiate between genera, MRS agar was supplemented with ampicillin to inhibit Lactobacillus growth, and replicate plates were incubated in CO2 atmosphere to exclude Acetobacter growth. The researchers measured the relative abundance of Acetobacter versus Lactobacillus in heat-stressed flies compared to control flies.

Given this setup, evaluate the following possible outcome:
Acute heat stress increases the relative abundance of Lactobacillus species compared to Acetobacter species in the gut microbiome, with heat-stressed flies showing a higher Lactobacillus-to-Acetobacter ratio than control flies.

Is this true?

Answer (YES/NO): NO